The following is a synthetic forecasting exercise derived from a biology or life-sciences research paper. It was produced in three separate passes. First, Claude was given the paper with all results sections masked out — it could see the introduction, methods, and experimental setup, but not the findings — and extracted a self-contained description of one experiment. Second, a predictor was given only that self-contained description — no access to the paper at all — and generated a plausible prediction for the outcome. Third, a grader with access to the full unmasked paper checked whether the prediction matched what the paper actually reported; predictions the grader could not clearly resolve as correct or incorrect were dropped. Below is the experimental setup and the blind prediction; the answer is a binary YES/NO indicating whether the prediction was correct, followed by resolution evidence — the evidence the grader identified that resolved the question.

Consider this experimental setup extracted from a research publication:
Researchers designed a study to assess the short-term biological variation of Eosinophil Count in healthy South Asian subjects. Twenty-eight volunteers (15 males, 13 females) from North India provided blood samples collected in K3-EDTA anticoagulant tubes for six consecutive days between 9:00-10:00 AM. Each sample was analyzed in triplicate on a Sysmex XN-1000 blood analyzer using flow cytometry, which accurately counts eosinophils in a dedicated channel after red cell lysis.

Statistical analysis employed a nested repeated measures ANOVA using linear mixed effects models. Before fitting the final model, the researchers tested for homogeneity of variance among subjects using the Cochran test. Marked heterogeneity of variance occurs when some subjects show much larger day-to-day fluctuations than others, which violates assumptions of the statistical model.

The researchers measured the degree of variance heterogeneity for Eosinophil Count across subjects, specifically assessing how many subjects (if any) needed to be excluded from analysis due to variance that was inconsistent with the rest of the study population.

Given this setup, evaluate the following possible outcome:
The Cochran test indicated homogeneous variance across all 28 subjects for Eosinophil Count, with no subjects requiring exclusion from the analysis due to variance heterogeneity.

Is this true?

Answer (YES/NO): NO